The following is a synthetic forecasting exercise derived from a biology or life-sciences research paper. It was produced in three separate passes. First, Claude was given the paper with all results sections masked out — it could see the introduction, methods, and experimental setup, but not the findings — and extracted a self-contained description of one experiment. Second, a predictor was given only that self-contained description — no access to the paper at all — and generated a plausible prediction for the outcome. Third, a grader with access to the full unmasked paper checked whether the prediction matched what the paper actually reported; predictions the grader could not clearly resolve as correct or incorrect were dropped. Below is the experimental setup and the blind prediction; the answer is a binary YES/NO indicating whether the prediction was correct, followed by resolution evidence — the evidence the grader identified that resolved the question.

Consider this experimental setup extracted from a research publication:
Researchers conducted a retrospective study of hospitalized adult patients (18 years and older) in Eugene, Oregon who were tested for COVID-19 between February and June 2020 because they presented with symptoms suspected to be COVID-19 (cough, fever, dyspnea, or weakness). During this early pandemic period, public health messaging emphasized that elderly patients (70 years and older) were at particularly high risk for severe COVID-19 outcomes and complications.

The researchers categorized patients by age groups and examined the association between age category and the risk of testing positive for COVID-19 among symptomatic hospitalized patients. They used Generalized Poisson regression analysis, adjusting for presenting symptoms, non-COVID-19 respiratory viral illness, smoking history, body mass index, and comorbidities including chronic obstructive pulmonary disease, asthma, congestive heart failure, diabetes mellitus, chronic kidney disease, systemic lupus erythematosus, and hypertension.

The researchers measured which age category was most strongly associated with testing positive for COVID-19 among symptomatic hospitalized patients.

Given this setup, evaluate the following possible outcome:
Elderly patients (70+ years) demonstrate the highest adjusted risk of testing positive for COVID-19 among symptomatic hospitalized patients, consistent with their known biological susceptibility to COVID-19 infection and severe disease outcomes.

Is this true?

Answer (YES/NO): NO